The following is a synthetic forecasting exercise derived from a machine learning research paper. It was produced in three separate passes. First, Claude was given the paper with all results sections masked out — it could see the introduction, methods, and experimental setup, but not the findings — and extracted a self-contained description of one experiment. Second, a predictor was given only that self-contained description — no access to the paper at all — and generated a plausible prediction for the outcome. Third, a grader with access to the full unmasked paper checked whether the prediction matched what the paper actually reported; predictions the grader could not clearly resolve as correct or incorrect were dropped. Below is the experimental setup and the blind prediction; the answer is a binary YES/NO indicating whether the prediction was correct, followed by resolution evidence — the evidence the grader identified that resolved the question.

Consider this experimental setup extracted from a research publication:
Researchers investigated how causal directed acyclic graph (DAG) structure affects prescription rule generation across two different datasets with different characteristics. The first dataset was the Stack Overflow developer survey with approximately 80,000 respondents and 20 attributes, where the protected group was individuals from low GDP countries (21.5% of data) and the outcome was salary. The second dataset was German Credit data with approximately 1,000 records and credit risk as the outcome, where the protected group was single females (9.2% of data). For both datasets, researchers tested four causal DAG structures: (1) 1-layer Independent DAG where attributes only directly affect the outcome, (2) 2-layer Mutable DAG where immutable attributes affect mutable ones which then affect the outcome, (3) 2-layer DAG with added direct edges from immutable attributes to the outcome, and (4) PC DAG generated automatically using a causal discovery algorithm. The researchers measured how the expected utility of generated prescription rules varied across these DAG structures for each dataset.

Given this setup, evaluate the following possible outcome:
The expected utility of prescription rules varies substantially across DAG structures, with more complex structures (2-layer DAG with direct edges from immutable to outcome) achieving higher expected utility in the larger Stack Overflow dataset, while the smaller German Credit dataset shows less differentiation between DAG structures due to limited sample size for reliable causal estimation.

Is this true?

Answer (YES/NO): NO